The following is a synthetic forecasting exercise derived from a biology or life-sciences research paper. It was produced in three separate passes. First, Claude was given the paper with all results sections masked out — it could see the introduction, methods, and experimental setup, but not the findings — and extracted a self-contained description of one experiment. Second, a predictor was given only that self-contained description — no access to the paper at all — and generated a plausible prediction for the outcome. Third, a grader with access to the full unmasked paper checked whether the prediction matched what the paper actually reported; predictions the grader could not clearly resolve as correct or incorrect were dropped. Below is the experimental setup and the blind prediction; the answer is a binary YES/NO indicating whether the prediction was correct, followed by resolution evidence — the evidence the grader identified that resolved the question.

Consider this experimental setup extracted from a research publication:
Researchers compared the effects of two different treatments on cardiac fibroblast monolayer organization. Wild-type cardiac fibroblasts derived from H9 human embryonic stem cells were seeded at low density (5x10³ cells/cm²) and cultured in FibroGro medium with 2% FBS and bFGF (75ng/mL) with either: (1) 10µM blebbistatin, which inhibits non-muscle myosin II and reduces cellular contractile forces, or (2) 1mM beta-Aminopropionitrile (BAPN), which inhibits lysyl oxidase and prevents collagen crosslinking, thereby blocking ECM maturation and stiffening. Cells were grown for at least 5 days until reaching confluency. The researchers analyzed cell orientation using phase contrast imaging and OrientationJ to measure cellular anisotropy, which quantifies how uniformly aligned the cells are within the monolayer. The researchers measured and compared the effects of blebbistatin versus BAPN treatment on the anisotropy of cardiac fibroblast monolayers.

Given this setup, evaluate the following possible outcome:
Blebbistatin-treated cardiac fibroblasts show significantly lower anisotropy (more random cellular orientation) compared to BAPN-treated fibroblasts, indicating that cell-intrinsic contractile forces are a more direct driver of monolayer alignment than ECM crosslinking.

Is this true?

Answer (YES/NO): YES